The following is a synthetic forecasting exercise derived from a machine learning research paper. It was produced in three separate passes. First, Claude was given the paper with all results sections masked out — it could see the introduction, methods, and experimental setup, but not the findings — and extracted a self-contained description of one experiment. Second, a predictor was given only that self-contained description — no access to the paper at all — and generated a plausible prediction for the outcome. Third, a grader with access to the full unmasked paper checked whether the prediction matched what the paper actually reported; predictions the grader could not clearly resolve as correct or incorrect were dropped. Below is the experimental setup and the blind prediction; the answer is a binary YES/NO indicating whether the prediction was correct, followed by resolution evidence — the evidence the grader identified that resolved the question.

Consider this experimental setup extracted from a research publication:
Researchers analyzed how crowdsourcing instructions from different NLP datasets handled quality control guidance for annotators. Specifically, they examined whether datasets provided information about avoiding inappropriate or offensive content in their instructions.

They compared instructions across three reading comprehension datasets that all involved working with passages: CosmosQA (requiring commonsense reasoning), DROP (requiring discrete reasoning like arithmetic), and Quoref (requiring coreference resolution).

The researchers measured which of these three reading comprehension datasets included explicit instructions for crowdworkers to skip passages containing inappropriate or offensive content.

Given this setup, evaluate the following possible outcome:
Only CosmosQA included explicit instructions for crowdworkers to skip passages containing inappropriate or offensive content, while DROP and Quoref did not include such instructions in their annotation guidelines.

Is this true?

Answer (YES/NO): YES